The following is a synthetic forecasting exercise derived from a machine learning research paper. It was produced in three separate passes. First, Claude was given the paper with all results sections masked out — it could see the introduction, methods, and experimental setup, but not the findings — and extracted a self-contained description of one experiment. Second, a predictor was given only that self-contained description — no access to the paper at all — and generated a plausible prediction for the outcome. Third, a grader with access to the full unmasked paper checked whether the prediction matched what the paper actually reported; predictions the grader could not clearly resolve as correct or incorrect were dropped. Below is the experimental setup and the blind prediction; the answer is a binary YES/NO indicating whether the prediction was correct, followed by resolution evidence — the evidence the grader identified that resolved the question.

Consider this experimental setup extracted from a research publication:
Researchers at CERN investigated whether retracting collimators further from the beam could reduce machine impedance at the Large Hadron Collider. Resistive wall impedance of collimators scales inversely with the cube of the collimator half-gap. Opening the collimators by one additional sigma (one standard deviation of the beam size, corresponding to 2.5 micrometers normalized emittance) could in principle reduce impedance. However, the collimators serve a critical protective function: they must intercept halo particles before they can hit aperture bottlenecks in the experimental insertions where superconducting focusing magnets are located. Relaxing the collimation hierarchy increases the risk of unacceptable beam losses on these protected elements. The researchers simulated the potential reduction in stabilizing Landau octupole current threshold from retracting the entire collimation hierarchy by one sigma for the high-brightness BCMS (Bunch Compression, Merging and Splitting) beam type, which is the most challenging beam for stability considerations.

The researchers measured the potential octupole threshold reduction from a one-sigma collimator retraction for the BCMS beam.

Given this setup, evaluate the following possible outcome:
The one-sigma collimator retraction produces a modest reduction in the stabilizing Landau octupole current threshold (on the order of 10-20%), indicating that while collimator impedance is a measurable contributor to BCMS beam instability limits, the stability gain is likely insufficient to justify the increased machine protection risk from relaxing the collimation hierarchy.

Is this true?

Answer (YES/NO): NO